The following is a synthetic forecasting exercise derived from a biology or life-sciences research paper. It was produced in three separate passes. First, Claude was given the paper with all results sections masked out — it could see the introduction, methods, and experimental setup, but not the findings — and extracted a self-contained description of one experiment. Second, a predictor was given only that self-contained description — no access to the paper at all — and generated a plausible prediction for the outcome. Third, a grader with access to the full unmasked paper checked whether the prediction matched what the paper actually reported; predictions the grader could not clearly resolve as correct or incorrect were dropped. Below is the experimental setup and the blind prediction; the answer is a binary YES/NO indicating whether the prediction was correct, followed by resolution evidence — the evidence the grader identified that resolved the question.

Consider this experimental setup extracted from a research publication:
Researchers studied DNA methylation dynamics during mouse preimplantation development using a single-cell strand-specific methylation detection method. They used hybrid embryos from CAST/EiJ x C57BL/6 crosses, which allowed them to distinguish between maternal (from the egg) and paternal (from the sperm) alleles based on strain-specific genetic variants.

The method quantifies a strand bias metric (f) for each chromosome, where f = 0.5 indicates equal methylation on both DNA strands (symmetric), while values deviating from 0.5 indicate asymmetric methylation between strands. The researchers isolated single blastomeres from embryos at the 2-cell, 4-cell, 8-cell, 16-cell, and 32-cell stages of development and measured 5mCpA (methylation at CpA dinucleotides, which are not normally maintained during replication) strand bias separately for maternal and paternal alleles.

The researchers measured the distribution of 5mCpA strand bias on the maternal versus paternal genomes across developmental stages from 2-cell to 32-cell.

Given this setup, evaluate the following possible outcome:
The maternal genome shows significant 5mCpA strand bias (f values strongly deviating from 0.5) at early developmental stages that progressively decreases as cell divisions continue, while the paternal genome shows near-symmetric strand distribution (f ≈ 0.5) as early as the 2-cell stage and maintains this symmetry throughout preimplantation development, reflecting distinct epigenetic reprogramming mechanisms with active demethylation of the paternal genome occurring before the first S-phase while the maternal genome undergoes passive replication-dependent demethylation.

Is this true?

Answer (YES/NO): YES